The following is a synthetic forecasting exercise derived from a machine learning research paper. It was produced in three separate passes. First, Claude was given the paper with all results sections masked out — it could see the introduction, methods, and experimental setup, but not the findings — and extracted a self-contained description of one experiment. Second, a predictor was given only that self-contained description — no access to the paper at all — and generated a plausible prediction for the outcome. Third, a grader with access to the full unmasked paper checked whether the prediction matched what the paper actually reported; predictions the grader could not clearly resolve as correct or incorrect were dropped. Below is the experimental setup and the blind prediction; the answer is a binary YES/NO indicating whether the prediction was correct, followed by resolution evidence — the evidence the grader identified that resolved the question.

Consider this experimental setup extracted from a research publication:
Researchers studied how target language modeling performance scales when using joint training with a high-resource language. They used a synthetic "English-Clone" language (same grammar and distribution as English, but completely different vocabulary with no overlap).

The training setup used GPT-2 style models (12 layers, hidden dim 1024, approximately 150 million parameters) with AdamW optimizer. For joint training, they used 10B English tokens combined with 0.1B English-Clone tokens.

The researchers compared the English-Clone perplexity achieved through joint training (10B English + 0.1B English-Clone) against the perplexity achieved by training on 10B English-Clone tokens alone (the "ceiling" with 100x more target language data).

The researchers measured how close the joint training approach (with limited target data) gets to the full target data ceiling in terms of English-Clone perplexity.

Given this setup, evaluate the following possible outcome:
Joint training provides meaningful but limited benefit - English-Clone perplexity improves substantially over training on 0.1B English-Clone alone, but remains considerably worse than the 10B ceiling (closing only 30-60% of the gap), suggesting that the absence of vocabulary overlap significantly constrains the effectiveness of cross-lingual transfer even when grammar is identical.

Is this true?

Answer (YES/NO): NO